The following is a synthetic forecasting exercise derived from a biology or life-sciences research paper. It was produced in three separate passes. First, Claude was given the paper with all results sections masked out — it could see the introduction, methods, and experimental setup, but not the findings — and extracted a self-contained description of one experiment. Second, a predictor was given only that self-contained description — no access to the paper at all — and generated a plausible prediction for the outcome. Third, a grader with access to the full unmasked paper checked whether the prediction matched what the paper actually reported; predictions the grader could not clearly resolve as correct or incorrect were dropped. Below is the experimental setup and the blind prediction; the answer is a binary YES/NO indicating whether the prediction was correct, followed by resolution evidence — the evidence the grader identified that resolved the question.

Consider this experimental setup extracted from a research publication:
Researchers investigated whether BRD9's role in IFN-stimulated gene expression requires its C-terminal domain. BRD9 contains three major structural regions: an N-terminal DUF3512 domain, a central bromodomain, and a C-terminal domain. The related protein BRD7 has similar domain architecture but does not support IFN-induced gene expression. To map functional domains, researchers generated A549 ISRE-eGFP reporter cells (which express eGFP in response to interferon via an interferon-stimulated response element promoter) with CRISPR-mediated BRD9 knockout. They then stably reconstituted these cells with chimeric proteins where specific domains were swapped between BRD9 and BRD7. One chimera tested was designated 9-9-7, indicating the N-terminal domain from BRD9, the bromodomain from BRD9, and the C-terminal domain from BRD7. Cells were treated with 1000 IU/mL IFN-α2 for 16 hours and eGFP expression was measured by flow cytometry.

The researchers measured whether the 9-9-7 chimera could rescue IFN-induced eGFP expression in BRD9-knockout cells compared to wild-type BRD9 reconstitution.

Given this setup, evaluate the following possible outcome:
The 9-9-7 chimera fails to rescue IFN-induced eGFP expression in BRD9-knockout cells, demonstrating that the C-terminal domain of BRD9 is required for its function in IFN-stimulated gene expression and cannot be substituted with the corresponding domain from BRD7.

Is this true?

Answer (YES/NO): YES